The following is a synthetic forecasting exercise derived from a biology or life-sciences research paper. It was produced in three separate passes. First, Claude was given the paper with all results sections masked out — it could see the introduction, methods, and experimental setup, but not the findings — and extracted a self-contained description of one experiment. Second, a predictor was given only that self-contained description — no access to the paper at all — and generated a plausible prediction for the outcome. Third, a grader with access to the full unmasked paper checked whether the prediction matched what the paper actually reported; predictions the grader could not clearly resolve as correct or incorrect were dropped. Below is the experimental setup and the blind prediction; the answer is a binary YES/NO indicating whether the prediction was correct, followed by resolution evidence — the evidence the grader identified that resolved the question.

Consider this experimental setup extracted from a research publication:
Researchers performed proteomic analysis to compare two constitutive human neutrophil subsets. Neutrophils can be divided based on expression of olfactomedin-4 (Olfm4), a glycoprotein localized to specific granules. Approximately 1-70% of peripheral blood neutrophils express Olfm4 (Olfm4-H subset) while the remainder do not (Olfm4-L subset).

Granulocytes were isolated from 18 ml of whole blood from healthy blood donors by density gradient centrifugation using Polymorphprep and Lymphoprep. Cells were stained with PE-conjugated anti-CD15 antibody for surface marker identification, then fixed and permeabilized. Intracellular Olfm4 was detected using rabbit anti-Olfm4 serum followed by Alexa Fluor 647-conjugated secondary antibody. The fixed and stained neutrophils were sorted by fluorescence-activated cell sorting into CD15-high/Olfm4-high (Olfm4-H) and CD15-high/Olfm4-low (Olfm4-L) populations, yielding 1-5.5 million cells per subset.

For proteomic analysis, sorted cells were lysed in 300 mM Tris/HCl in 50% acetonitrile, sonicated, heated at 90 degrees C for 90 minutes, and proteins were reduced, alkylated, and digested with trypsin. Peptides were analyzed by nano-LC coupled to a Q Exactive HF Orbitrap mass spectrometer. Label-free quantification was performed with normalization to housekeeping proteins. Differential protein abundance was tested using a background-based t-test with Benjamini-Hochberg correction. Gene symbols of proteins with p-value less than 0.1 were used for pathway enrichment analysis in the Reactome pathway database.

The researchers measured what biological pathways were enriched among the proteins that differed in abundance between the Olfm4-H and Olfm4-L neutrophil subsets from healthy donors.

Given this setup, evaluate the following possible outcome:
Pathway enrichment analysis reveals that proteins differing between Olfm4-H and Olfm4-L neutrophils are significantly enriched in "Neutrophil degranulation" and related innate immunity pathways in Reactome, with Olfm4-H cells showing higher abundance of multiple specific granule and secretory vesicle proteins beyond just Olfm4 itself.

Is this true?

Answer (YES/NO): YES